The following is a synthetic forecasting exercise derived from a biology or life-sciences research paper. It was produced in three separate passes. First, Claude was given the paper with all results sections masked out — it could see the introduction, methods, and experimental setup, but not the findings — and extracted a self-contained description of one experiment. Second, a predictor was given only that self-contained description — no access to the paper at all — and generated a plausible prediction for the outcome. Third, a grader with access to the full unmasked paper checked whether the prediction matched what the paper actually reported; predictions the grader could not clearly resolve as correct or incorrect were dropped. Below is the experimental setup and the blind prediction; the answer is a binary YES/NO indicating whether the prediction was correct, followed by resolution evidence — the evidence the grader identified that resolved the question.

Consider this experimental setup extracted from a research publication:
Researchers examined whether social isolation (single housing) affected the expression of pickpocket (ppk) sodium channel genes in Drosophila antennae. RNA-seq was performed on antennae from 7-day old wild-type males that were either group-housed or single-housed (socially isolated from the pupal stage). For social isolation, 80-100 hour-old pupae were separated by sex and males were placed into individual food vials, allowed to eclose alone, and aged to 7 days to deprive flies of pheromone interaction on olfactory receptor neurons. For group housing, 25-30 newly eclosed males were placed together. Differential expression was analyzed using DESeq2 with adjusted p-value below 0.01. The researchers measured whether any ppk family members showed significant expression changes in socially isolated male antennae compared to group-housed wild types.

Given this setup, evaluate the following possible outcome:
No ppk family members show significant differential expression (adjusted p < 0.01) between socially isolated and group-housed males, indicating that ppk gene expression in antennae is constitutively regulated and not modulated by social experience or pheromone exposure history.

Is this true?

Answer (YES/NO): YES